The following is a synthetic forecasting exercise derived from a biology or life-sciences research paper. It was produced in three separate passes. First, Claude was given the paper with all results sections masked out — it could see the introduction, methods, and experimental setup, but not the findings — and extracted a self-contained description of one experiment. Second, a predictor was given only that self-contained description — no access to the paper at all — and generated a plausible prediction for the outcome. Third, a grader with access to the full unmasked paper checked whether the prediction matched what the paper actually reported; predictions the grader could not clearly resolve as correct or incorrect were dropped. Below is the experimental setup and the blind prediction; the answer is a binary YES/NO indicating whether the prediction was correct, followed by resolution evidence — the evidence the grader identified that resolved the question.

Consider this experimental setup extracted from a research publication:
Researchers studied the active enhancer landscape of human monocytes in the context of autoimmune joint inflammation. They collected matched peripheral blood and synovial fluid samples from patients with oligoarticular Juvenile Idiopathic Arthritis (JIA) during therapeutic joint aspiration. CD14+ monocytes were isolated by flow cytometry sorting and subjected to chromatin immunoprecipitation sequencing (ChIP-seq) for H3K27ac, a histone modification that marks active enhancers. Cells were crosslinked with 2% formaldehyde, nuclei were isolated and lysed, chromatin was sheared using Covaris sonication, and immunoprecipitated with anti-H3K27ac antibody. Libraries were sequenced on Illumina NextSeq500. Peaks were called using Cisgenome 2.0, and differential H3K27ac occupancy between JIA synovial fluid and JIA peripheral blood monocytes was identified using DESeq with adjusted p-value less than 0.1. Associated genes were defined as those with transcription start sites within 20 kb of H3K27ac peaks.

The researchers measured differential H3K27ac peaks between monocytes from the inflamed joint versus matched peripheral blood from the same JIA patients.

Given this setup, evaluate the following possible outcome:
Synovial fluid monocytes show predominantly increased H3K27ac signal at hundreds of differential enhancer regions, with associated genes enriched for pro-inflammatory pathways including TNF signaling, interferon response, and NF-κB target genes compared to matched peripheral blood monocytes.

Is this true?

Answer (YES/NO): NO